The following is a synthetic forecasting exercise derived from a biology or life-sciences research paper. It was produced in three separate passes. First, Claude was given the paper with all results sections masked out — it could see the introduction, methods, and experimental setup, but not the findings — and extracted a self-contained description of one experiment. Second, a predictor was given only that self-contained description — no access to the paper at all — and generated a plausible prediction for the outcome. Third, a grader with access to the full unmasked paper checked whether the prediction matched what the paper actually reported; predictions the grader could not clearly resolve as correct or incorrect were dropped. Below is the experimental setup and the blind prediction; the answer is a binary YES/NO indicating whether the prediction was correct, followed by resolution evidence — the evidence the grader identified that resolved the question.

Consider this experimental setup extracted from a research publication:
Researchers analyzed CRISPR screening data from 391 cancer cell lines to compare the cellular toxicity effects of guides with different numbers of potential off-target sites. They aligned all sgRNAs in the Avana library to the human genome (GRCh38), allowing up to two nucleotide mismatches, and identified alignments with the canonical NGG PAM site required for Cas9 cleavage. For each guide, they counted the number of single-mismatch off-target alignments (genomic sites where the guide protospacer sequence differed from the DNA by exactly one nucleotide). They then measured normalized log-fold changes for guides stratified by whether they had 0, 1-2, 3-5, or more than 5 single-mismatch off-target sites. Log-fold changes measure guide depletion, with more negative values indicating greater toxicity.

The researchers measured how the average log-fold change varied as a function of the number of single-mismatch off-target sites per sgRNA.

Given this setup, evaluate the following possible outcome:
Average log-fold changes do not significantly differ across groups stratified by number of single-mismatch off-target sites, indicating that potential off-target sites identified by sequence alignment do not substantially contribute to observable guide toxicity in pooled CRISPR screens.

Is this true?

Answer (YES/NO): NO